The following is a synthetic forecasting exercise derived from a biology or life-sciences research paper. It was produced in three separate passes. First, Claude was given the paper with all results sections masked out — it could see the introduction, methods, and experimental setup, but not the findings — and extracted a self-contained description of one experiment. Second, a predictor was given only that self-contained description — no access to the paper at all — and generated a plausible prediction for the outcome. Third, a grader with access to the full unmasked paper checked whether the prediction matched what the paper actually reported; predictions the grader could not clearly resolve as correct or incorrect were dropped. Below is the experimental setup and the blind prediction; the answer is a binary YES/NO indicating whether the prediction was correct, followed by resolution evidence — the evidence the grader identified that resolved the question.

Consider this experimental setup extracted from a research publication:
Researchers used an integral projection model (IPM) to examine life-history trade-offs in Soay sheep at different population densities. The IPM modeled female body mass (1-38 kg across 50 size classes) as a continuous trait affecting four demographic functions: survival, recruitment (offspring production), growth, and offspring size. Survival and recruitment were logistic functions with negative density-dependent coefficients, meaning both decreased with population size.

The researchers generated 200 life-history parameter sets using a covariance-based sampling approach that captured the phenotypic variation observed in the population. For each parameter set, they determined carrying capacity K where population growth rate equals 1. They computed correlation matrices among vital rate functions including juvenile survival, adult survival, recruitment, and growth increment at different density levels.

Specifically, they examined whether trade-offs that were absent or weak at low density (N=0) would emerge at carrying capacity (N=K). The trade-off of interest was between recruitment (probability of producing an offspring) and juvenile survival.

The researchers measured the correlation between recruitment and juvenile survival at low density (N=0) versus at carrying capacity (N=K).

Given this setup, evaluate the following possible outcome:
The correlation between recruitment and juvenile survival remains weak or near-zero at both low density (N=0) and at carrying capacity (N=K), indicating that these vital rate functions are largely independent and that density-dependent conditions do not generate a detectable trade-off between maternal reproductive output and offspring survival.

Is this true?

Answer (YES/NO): NO